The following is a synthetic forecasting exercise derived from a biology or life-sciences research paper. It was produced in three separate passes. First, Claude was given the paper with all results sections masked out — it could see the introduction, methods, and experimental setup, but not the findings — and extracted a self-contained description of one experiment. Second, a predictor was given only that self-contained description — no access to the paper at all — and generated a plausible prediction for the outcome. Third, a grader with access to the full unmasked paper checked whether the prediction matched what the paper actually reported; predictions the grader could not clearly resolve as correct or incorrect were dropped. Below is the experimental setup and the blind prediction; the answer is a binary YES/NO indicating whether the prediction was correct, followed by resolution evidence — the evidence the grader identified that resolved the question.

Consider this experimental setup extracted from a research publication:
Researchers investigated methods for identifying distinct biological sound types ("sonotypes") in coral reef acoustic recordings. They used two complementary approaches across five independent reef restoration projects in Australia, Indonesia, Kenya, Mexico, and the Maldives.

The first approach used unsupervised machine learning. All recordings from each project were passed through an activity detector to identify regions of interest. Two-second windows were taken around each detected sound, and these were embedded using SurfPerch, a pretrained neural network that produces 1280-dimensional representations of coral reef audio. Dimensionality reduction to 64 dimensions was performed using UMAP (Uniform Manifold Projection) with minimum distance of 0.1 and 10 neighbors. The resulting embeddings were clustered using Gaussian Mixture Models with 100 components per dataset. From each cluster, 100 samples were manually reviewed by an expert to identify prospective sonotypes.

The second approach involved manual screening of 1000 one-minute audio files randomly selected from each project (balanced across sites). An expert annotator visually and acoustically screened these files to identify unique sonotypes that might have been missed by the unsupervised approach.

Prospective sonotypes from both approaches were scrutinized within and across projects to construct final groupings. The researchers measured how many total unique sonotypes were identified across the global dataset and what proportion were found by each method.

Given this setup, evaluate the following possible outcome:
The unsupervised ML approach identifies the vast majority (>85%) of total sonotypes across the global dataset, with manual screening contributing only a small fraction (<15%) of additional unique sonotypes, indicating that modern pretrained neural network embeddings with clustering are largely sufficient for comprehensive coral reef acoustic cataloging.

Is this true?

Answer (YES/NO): YES